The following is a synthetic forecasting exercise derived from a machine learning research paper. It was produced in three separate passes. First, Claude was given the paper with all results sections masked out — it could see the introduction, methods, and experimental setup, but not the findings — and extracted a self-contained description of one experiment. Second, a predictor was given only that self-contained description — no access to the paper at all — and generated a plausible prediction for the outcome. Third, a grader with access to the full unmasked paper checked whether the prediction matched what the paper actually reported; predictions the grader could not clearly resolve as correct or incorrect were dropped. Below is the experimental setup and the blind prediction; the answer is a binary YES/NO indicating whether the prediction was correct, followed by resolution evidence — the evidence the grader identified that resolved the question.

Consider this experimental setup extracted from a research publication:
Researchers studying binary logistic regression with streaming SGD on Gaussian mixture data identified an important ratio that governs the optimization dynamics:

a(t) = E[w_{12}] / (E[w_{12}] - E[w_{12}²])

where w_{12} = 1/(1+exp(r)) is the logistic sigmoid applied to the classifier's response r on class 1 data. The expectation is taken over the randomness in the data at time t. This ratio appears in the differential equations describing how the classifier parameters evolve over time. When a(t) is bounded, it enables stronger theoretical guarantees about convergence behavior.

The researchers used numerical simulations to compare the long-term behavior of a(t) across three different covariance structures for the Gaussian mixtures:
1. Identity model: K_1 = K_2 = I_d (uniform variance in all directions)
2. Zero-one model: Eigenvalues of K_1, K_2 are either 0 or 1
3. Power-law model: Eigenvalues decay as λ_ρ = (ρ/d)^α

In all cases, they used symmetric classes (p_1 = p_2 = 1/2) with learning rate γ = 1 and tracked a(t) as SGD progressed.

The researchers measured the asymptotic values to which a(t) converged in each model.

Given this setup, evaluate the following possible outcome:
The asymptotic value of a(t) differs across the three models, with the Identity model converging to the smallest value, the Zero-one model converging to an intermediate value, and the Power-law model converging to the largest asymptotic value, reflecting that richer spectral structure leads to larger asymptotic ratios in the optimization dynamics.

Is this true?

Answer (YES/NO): NO